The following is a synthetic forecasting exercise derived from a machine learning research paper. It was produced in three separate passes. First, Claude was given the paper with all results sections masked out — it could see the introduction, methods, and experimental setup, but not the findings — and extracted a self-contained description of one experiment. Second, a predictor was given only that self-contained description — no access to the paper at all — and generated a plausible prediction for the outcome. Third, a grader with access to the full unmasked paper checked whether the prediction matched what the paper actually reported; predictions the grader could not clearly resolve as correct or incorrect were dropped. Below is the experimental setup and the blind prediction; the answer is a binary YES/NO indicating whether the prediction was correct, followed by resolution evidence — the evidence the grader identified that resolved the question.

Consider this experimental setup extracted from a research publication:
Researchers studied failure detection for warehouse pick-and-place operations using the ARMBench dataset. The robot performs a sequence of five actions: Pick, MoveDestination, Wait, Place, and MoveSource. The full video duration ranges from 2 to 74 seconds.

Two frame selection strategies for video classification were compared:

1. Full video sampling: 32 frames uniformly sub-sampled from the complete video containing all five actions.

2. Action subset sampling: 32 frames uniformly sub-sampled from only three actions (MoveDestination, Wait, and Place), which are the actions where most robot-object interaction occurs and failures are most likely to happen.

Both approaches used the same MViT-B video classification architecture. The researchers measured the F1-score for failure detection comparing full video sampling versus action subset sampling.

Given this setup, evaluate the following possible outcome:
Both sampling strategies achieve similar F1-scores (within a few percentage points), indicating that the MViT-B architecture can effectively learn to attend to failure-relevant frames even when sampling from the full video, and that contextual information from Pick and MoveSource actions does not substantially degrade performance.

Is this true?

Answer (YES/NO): YES